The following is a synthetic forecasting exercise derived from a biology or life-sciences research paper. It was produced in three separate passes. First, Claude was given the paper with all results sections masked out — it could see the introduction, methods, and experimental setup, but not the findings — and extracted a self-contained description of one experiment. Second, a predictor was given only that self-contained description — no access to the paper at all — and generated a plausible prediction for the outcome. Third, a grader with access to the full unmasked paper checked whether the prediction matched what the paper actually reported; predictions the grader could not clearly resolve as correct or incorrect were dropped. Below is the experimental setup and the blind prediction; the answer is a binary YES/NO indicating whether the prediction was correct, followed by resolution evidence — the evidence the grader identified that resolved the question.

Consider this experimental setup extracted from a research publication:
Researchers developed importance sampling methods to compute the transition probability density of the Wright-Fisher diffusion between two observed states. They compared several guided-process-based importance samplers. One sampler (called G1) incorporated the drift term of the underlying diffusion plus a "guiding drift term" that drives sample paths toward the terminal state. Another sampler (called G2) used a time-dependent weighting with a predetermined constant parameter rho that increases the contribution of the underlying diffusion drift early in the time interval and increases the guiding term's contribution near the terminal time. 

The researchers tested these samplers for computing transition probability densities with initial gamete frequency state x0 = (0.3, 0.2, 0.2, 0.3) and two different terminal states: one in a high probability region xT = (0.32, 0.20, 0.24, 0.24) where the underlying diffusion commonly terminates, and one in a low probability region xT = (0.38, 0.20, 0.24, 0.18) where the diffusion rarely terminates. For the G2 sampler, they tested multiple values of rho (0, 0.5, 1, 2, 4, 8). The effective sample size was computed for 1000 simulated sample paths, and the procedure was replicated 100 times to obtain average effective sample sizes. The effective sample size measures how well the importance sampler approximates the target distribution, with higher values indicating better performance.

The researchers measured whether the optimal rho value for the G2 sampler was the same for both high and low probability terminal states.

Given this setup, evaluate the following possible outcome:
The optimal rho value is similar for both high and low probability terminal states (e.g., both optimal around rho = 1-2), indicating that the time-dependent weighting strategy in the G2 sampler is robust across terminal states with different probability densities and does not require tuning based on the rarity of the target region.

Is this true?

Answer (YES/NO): NO